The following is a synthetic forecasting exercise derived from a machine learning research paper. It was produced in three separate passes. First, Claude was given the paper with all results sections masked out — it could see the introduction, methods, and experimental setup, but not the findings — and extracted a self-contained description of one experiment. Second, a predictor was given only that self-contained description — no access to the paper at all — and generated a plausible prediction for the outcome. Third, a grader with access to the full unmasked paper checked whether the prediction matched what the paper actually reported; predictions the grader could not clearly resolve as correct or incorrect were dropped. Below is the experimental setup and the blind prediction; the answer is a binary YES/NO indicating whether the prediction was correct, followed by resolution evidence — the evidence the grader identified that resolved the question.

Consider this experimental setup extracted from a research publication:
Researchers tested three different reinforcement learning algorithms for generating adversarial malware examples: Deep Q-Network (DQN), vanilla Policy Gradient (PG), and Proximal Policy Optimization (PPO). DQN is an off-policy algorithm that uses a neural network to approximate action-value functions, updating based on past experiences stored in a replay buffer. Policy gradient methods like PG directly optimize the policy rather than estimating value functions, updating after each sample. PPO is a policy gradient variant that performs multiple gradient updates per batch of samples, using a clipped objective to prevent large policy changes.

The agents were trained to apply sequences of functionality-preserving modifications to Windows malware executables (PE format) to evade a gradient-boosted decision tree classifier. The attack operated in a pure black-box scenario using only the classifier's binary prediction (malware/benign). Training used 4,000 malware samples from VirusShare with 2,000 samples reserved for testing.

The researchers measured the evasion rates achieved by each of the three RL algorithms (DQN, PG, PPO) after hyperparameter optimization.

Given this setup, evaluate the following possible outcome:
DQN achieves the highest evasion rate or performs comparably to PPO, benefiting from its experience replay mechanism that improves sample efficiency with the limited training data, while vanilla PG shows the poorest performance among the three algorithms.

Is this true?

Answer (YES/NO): YES